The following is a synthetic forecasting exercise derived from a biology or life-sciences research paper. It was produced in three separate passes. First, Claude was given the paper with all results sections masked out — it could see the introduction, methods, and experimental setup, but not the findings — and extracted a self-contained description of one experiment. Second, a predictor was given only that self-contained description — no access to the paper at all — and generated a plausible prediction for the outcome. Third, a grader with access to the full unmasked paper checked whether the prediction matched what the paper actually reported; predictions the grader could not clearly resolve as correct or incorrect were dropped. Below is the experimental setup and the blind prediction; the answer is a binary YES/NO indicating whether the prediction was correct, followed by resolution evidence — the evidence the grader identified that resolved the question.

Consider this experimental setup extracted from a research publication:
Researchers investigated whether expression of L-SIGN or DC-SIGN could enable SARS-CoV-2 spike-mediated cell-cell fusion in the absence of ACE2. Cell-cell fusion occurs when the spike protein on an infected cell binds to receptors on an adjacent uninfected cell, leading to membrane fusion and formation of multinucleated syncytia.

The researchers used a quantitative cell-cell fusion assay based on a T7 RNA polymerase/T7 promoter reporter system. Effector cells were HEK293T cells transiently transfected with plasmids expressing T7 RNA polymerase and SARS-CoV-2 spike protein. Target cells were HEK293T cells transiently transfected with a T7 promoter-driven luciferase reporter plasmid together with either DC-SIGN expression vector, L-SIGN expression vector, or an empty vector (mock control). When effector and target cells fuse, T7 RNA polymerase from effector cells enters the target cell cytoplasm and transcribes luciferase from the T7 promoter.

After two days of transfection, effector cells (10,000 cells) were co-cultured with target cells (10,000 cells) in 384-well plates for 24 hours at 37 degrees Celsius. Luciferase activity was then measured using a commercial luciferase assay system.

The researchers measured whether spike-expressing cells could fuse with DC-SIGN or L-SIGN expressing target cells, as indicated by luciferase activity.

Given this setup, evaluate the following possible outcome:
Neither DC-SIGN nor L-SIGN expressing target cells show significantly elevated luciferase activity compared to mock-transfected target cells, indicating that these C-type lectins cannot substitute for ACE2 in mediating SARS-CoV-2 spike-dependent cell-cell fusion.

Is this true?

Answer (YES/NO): NO